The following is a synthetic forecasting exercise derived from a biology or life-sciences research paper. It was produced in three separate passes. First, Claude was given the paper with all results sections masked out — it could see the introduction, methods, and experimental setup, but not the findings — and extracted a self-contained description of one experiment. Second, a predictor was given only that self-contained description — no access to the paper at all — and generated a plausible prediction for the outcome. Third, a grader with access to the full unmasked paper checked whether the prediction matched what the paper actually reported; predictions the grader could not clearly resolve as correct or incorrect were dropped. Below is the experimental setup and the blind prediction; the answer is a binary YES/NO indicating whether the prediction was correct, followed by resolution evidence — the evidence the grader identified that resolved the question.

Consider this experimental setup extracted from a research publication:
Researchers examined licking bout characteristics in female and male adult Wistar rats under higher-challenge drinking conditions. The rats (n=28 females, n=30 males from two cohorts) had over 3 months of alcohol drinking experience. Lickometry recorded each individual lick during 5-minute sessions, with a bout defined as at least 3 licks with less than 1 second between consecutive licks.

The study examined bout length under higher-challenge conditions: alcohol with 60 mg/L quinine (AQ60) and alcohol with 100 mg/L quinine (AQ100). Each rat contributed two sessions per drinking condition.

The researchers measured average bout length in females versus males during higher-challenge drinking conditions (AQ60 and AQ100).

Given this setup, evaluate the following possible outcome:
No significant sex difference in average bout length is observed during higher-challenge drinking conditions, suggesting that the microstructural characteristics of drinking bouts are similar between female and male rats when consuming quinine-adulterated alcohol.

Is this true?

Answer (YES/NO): YES